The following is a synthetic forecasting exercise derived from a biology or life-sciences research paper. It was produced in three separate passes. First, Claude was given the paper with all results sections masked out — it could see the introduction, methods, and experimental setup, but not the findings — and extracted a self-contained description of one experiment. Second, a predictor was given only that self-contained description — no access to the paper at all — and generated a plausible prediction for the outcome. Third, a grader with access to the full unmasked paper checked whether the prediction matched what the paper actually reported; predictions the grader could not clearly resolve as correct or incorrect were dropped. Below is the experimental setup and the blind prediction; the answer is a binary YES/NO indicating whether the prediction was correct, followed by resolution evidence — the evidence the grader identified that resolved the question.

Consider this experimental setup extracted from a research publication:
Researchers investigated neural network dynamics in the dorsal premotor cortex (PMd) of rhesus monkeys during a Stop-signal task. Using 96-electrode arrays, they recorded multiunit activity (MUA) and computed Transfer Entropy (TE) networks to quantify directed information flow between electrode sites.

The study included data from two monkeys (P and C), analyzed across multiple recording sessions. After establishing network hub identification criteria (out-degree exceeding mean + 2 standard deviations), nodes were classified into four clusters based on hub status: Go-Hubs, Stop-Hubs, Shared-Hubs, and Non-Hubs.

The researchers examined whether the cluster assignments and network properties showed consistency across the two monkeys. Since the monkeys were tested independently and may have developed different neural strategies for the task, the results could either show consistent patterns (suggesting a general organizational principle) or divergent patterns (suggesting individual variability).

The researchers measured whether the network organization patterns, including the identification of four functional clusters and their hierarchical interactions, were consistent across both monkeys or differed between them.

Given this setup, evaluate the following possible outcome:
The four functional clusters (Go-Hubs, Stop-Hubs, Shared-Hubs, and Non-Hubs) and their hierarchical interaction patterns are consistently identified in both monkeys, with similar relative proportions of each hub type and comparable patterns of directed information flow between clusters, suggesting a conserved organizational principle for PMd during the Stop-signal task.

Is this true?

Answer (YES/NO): YES